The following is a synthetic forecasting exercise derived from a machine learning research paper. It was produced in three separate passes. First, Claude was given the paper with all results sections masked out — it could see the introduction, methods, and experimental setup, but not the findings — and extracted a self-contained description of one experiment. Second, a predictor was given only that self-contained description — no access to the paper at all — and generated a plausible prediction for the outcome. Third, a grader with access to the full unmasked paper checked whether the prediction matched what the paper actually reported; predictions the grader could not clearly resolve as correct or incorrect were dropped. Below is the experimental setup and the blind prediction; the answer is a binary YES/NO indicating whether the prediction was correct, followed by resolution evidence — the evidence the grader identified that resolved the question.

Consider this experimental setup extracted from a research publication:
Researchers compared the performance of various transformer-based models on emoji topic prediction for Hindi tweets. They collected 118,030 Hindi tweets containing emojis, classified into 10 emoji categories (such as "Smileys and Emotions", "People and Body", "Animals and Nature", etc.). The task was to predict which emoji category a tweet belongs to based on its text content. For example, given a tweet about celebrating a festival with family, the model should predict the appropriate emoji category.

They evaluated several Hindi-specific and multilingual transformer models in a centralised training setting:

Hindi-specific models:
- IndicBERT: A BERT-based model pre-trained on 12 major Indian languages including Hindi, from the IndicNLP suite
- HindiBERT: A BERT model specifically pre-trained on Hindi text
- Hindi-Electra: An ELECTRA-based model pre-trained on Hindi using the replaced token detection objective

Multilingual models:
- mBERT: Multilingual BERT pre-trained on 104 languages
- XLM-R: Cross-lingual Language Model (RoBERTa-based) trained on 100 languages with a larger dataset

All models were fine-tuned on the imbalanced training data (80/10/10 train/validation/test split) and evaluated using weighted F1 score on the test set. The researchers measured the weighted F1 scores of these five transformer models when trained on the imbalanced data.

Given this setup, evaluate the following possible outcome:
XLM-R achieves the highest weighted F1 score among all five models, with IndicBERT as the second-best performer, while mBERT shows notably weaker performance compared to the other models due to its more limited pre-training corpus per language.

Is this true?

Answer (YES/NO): NO